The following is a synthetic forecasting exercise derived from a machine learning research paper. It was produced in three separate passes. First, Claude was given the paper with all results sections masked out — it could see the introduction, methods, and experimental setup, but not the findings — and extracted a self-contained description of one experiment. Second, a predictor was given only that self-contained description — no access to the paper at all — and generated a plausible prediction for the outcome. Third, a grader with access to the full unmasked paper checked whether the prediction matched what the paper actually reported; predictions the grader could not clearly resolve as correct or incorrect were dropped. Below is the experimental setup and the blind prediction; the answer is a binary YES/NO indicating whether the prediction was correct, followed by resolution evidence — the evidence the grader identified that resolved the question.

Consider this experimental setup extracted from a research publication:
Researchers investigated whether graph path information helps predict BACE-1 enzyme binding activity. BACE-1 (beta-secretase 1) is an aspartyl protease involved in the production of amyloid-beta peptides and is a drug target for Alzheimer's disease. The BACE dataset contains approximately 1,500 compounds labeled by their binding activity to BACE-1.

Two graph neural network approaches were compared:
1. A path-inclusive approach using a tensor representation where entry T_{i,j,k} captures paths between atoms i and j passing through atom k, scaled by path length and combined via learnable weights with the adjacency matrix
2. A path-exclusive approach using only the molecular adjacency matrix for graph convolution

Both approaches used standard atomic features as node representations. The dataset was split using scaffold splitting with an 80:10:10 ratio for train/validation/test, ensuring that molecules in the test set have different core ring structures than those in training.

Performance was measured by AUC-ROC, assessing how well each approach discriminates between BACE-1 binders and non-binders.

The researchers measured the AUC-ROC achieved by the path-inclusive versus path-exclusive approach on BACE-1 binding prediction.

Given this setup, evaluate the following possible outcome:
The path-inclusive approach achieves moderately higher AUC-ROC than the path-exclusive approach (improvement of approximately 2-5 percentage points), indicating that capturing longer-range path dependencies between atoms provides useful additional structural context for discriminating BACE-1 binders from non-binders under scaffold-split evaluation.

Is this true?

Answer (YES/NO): NO